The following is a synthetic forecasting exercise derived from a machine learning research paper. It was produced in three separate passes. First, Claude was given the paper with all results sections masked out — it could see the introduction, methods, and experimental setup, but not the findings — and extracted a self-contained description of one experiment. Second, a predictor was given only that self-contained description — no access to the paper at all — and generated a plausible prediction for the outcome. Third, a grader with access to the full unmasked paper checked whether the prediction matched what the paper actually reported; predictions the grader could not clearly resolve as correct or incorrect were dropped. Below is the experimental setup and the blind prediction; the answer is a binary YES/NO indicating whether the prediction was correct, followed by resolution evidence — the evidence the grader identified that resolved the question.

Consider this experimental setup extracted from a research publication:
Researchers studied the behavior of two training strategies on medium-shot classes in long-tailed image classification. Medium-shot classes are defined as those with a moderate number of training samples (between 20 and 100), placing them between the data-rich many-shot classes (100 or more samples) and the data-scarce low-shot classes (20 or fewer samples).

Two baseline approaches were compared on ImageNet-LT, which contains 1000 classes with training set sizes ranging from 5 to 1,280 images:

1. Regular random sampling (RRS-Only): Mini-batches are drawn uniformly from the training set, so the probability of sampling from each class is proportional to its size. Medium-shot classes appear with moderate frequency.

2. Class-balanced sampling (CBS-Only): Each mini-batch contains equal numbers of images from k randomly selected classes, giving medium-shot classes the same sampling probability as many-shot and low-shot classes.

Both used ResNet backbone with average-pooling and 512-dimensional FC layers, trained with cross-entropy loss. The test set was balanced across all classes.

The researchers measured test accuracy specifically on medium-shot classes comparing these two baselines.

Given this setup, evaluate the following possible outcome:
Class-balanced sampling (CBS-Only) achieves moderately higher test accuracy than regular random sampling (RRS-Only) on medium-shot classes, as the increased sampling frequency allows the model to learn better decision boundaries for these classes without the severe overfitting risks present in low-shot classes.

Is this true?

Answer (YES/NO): NO